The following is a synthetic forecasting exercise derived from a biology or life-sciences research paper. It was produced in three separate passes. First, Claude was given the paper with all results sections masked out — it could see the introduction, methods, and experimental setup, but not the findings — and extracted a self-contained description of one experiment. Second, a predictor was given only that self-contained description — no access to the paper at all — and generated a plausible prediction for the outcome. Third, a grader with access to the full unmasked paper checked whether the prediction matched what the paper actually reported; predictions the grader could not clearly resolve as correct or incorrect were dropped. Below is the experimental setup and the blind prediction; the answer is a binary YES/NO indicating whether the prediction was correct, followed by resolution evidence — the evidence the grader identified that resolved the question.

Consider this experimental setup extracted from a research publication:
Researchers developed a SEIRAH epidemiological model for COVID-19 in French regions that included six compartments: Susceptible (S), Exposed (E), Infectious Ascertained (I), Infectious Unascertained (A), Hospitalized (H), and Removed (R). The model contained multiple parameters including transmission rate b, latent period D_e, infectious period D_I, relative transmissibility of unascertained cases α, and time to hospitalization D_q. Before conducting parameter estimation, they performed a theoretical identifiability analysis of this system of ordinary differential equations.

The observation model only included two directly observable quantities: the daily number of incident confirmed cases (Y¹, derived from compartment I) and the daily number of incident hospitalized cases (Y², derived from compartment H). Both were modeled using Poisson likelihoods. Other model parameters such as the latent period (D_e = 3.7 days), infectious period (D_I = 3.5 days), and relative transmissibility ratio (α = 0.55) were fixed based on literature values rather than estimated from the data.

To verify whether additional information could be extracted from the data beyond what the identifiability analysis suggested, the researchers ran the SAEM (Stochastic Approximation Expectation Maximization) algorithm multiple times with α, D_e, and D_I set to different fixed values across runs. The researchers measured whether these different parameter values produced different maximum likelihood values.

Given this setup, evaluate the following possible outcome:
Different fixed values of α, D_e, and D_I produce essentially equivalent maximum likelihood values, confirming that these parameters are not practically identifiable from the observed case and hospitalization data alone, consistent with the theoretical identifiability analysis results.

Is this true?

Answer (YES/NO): YES